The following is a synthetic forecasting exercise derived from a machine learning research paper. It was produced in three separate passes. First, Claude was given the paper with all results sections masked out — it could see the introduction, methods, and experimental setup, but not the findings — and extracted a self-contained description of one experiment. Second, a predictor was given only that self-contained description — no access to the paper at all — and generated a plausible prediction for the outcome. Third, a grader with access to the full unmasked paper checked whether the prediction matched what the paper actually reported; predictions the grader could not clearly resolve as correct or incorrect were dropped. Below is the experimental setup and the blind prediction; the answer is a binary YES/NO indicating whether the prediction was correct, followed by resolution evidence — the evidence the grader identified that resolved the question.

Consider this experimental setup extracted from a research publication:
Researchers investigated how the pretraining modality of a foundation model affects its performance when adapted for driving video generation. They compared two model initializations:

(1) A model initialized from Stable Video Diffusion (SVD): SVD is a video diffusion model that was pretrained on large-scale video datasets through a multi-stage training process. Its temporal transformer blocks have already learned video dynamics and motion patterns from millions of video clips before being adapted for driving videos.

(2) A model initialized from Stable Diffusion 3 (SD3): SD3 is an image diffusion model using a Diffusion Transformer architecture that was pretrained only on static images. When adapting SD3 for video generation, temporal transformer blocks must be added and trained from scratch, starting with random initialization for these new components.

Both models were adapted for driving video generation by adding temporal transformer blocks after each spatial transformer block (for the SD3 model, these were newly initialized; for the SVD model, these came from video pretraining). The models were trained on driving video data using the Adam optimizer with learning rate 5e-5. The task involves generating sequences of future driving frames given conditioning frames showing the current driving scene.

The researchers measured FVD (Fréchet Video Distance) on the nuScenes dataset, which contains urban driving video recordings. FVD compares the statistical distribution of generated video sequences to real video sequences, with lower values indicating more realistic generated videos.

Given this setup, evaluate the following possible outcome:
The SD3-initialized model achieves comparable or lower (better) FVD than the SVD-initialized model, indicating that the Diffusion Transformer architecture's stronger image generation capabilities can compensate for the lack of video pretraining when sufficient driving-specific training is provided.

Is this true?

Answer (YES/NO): NO